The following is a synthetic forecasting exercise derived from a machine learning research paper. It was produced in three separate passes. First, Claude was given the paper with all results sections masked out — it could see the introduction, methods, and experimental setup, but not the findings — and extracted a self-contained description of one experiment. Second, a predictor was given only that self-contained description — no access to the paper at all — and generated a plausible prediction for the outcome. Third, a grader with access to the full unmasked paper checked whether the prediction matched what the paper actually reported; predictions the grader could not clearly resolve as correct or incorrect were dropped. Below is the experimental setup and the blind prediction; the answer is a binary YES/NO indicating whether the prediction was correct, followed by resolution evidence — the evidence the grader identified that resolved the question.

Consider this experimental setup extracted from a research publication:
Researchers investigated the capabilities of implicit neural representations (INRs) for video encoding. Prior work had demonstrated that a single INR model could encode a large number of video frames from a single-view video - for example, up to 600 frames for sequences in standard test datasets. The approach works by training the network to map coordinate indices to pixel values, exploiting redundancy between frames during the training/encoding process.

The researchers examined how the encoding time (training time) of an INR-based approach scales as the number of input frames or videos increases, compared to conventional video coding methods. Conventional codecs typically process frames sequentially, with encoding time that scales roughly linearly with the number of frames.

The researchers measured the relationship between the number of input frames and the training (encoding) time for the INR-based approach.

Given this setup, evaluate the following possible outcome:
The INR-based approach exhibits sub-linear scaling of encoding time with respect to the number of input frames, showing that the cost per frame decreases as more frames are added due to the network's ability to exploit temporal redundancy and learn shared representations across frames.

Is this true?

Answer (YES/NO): YES